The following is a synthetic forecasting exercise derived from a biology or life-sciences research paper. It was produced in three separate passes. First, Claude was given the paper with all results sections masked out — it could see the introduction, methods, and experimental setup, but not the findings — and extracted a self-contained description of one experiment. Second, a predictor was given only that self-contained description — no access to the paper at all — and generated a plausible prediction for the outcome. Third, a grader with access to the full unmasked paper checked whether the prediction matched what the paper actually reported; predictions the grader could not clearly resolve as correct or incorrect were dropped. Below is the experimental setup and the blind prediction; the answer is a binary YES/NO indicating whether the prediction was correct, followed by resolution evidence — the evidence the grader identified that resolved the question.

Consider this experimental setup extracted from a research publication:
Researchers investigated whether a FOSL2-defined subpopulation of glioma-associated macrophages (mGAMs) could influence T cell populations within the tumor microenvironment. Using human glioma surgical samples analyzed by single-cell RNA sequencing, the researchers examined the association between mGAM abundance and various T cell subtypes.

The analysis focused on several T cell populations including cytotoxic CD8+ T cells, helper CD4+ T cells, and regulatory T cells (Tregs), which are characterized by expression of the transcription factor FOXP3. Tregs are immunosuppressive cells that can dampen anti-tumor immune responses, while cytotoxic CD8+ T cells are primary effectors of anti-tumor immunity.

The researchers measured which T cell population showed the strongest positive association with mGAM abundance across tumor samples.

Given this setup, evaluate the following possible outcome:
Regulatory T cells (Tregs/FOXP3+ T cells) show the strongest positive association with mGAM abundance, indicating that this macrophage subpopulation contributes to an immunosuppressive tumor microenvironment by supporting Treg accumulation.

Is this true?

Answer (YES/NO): YES